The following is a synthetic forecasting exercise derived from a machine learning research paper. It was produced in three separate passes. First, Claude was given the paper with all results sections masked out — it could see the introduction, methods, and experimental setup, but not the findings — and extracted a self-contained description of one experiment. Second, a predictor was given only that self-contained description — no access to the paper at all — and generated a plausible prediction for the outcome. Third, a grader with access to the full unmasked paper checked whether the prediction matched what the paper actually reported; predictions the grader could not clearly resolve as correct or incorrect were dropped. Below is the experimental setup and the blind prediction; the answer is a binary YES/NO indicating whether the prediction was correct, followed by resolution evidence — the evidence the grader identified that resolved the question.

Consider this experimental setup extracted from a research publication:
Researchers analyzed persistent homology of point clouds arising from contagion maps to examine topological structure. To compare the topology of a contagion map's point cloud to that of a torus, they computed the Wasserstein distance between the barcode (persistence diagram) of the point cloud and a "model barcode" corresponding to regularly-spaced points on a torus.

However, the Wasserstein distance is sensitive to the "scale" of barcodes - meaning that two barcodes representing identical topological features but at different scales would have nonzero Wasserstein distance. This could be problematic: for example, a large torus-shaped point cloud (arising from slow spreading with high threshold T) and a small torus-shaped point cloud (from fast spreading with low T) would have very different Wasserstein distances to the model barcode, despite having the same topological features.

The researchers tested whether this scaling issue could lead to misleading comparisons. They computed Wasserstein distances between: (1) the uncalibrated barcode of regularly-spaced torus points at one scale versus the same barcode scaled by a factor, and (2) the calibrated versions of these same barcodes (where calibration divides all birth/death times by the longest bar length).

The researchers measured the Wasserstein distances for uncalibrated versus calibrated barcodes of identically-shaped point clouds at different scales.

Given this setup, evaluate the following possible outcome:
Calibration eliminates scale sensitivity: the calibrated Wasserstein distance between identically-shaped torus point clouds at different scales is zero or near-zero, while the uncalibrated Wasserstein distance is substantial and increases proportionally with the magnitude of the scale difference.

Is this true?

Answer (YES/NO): NO